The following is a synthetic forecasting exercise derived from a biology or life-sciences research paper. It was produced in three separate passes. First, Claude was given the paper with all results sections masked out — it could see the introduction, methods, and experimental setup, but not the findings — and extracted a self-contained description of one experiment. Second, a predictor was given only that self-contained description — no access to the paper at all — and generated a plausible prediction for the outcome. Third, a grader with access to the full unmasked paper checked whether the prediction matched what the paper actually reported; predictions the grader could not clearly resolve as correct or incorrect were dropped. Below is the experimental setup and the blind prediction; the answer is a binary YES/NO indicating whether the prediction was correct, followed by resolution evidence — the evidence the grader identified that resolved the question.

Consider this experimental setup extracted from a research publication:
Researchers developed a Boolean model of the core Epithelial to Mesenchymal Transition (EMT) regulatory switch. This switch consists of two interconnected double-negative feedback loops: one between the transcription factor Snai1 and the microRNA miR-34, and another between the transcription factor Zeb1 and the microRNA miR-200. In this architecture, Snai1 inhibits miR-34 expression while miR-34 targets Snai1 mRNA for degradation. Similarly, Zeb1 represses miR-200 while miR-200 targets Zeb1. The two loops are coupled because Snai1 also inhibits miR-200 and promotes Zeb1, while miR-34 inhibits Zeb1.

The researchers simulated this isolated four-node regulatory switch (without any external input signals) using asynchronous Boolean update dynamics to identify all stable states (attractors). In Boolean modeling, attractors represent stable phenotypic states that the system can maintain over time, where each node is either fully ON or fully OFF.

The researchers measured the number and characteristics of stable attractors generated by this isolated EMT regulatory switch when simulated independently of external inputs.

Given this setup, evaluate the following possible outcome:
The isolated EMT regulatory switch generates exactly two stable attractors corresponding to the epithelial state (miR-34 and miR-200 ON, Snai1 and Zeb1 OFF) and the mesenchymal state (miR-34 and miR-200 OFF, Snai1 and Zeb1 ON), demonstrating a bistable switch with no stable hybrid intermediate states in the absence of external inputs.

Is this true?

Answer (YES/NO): NO